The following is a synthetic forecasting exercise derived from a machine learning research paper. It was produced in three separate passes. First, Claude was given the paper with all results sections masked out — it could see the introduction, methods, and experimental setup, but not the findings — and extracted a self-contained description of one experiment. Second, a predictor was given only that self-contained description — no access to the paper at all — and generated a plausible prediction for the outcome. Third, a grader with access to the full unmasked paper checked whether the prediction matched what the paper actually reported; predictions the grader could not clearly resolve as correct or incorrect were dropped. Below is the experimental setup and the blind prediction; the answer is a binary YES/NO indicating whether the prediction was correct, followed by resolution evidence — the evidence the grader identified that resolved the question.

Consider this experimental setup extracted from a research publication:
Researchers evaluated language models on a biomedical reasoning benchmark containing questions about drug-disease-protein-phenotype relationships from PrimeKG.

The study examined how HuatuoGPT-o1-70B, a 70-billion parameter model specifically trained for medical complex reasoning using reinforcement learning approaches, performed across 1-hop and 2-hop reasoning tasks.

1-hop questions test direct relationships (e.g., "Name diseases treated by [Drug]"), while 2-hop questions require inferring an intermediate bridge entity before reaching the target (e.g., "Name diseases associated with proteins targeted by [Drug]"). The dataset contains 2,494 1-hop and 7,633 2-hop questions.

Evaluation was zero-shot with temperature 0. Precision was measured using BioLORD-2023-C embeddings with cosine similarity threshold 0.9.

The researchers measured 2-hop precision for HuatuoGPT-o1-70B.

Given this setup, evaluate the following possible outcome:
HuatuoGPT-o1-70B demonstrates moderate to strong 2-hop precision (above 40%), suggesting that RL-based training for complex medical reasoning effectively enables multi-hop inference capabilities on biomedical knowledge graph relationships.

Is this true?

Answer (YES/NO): NO